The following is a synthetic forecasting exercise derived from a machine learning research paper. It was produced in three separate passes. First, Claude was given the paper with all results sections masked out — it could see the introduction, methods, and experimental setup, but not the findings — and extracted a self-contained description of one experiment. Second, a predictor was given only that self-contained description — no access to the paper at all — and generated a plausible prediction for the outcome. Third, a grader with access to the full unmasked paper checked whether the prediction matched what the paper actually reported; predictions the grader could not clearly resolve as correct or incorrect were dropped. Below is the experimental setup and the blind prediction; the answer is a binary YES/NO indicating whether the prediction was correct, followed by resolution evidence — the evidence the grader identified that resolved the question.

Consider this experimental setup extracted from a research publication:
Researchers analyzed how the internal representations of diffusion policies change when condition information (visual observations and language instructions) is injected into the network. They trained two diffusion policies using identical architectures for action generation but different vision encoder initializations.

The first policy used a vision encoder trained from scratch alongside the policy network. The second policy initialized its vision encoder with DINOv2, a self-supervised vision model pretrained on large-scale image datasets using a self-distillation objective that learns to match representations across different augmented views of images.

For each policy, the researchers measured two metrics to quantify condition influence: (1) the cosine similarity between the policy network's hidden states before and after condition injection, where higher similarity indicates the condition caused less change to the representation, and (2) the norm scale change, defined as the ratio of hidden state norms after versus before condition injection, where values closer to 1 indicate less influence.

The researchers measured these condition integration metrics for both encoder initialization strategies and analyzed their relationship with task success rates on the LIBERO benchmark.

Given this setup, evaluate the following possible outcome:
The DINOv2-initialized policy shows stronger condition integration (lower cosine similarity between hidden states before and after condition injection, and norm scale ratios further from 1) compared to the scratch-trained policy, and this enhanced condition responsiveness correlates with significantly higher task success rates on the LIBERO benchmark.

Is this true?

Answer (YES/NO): YES